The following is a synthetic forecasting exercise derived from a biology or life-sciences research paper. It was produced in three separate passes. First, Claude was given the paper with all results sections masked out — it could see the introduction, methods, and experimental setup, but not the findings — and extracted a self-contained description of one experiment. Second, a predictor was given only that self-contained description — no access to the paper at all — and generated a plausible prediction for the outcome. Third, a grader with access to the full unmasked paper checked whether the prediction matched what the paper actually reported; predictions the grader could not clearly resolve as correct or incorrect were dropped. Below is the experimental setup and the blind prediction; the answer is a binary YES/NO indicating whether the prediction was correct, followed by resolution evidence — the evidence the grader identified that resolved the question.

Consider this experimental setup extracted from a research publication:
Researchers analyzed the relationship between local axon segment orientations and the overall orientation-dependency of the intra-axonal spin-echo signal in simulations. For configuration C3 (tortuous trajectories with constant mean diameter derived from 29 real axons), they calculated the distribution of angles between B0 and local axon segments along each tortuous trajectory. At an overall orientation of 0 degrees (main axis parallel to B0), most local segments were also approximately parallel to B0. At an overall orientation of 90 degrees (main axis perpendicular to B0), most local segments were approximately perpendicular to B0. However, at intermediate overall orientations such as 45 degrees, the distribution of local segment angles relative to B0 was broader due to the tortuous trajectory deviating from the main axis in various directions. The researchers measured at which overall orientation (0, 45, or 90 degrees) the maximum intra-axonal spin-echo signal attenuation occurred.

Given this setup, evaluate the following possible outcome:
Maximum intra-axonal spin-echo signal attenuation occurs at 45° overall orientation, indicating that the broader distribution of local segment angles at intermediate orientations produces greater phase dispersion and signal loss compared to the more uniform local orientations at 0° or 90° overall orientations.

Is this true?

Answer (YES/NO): YES